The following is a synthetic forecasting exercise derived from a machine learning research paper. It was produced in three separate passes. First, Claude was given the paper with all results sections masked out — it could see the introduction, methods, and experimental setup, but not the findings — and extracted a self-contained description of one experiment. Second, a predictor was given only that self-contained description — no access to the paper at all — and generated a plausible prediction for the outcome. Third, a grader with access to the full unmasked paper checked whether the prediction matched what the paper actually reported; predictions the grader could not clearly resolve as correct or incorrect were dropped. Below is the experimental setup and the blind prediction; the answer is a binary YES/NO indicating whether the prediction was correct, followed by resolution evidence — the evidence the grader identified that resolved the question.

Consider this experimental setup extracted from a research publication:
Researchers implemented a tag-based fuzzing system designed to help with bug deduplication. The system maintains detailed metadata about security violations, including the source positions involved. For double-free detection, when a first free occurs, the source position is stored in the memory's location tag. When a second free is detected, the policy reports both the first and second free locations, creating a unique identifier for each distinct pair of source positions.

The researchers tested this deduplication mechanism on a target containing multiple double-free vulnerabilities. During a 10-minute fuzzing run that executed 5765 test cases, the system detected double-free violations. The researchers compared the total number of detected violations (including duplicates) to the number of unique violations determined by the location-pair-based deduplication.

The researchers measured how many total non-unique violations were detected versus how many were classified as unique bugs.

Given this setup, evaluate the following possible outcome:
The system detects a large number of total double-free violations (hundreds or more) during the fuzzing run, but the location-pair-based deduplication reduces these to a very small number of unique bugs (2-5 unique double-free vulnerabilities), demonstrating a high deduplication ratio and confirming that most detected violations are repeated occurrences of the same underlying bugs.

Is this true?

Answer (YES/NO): YES